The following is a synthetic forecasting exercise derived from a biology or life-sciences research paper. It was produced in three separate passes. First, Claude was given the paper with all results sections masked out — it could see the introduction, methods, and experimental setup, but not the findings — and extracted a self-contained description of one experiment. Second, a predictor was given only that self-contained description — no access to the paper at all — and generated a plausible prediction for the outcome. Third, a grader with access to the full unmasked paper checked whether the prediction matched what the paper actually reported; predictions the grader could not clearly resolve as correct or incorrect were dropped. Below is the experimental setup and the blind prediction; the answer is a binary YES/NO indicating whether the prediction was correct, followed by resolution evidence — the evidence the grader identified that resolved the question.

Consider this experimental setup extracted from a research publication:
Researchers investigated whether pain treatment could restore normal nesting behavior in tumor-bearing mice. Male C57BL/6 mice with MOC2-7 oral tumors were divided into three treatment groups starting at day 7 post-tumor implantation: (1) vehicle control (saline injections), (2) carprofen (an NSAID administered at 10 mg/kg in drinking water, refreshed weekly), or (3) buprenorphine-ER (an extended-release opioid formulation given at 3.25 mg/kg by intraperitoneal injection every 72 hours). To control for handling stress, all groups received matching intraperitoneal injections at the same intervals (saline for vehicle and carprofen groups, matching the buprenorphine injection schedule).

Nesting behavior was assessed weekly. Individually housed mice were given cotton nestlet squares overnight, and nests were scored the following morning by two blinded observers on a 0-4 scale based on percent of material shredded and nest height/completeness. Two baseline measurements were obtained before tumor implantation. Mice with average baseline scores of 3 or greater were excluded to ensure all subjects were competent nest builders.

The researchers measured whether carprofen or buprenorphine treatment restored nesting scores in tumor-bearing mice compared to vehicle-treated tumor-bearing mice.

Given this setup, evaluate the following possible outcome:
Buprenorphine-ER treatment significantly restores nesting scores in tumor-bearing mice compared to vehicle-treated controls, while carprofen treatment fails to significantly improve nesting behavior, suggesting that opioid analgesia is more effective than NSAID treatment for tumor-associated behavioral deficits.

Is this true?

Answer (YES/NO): NO